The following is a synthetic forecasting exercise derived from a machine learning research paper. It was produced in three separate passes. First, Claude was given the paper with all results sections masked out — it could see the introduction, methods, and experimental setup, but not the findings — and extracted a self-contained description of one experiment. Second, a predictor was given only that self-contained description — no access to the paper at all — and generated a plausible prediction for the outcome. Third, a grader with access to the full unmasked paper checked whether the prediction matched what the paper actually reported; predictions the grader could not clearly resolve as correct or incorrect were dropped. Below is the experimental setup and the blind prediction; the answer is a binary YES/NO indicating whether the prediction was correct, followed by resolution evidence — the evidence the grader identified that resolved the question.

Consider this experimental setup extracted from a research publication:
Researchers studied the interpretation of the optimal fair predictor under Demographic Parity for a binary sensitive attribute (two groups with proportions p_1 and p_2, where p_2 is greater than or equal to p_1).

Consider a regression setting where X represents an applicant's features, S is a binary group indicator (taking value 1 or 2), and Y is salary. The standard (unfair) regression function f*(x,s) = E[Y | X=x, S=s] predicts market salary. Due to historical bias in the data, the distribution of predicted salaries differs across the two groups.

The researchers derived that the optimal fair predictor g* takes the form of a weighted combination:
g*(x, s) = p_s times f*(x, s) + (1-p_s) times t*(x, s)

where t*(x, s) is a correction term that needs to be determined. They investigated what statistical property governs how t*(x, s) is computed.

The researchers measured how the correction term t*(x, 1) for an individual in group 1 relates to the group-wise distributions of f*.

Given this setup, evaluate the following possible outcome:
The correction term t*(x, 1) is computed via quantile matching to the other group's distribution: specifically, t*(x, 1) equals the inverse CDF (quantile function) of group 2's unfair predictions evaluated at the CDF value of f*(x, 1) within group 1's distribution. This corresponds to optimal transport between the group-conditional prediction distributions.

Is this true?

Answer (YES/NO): YES